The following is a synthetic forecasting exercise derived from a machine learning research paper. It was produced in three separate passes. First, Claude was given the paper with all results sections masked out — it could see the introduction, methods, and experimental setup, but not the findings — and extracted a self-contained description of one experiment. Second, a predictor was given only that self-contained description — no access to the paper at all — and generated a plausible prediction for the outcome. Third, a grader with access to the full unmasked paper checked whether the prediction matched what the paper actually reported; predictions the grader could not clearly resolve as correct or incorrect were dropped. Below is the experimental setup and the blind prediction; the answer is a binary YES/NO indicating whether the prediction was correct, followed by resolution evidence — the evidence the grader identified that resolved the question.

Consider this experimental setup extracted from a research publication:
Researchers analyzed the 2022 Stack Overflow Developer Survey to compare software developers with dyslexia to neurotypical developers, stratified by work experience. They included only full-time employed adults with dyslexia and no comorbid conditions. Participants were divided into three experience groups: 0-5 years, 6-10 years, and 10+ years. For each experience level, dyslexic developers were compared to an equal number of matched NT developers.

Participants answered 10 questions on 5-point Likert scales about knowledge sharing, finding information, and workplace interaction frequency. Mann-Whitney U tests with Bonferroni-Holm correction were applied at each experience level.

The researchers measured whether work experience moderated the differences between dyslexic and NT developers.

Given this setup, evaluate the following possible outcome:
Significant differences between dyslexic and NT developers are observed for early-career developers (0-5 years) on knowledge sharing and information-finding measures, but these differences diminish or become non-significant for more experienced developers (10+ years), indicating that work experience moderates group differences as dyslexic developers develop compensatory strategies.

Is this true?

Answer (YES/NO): YES